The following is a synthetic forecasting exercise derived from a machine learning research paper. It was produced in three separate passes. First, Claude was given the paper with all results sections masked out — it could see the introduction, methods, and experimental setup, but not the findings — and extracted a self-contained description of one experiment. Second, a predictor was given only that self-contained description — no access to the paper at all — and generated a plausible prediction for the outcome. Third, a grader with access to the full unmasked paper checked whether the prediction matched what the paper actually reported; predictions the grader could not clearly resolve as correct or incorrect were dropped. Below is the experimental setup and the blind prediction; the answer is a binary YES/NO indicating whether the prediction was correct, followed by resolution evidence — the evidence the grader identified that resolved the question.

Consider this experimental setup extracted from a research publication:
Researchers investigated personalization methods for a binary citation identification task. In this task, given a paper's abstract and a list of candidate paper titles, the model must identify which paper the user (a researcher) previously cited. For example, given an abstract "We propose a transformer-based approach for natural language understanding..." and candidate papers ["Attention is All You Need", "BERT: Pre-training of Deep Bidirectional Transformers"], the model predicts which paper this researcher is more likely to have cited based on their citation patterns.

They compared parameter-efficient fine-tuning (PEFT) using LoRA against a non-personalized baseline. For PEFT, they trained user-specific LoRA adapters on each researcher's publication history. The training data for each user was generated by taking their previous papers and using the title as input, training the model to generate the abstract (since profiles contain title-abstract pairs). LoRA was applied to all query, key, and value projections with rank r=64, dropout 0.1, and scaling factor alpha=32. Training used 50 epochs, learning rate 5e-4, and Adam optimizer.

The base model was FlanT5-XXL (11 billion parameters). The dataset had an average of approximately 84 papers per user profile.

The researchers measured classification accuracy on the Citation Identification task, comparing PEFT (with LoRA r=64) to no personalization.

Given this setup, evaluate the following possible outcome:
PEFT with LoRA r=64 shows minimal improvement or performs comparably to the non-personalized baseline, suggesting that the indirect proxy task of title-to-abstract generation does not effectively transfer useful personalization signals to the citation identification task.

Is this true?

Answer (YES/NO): YES